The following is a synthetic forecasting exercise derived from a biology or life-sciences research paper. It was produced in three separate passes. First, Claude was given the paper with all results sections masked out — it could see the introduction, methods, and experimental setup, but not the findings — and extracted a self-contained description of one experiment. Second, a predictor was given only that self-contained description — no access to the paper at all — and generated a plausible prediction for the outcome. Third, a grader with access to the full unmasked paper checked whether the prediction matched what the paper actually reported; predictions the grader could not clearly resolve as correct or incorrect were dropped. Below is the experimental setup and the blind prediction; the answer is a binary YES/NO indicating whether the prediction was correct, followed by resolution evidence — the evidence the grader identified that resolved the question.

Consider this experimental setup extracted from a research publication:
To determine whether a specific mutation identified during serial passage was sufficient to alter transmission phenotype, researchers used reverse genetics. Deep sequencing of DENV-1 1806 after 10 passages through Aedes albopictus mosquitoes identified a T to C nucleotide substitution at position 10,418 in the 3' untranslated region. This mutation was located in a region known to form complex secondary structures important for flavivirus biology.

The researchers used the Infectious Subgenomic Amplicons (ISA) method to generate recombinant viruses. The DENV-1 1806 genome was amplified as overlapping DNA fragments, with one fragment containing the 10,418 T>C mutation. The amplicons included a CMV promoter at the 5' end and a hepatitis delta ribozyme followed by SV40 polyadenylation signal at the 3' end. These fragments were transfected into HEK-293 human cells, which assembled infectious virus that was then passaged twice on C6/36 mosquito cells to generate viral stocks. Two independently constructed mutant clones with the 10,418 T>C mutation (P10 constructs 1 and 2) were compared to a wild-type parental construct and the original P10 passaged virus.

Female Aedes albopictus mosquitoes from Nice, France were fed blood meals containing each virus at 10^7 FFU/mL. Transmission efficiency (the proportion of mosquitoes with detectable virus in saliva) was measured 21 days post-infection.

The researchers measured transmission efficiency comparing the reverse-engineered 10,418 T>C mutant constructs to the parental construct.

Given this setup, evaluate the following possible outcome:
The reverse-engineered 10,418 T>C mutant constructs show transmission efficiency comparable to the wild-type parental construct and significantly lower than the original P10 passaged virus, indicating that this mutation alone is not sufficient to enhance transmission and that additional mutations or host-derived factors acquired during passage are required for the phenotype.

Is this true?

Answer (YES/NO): NO